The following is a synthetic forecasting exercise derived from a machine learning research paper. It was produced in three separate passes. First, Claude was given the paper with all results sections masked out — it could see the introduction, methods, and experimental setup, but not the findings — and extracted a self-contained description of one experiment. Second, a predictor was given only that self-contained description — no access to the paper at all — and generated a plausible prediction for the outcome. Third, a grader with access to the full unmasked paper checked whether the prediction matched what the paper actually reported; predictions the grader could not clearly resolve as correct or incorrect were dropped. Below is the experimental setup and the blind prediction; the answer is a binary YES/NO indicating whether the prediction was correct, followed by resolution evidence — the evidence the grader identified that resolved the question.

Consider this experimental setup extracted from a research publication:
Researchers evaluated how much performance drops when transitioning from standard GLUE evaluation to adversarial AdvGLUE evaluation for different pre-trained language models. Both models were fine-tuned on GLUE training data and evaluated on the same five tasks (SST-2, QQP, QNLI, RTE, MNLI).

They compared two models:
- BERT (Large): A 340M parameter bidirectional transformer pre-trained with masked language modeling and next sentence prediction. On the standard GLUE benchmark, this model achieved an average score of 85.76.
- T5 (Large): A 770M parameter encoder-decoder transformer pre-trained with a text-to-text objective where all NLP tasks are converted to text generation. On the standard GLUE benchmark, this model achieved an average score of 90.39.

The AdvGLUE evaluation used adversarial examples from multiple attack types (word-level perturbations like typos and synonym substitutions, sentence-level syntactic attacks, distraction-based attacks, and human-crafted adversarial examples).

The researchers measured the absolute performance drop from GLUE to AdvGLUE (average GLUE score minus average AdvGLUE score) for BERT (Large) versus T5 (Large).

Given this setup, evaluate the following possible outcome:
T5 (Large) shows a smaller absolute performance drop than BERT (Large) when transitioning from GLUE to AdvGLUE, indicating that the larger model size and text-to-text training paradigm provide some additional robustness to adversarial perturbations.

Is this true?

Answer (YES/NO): YES